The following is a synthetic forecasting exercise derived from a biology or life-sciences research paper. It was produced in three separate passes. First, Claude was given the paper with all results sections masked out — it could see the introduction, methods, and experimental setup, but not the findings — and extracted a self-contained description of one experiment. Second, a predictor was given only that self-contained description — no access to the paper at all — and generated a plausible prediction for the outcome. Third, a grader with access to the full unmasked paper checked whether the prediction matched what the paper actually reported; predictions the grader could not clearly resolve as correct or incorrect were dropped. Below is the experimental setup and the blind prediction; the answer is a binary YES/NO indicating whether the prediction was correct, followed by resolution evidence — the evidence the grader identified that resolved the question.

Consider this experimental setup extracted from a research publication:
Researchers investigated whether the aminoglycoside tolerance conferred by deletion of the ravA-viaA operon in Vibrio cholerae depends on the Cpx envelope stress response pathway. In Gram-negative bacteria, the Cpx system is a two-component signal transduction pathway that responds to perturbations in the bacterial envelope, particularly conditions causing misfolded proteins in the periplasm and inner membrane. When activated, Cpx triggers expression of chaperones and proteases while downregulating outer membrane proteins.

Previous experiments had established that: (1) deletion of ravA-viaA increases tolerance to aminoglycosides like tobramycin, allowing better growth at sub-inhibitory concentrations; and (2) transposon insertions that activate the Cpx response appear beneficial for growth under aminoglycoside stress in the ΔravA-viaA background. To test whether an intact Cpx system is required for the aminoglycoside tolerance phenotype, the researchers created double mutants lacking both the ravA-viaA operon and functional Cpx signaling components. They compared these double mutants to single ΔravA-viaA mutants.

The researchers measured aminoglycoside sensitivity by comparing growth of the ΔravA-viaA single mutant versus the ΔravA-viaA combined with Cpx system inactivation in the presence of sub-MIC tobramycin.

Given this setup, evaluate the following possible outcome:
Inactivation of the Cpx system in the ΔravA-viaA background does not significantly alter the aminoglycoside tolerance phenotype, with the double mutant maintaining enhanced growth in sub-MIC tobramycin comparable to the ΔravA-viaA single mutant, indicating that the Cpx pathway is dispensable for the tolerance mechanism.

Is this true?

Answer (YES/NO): NO